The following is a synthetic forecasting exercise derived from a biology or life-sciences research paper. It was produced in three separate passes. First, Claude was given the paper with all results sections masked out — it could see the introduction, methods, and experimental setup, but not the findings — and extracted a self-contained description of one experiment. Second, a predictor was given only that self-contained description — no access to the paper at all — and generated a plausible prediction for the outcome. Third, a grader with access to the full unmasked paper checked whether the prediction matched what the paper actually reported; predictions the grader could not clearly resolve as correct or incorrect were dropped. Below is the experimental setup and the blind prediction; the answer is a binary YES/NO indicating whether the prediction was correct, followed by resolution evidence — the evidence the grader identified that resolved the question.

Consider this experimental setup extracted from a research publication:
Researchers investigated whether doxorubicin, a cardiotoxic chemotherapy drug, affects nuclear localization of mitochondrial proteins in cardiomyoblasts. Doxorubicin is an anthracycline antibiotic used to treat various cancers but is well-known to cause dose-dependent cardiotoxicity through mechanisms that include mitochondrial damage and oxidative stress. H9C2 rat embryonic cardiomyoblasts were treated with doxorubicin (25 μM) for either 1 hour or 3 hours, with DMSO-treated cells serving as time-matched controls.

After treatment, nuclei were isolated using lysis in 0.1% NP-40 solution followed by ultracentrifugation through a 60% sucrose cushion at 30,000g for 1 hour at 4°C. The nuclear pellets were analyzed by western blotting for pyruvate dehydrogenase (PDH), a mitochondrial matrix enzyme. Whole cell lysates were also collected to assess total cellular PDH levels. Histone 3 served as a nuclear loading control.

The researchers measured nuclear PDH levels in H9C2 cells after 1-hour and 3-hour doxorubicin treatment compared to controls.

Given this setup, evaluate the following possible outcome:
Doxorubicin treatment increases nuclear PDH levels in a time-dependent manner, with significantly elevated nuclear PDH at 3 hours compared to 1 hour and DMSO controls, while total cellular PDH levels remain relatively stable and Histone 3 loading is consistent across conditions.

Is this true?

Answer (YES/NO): NO